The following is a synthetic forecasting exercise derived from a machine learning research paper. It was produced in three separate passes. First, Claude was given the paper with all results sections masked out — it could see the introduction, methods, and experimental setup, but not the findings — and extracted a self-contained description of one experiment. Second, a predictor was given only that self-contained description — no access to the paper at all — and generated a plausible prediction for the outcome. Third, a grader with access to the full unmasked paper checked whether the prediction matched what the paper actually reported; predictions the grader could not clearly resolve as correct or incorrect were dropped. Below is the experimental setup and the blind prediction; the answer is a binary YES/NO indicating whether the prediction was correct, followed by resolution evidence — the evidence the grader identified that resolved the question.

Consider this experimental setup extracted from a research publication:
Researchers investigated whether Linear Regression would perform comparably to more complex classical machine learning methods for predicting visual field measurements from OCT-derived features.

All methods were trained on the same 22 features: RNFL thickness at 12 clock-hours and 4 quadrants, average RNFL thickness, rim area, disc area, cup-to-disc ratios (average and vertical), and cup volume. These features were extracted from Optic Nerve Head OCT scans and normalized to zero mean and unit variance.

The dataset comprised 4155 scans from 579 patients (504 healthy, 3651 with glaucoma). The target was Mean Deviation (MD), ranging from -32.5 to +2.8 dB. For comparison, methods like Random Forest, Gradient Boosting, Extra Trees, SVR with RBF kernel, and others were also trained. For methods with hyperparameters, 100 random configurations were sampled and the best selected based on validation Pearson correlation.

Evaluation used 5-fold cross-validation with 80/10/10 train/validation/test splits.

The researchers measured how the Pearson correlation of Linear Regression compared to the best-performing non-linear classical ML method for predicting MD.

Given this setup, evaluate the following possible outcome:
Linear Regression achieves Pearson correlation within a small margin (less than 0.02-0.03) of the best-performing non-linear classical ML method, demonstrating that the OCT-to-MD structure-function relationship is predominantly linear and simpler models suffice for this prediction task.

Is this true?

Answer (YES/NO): NO